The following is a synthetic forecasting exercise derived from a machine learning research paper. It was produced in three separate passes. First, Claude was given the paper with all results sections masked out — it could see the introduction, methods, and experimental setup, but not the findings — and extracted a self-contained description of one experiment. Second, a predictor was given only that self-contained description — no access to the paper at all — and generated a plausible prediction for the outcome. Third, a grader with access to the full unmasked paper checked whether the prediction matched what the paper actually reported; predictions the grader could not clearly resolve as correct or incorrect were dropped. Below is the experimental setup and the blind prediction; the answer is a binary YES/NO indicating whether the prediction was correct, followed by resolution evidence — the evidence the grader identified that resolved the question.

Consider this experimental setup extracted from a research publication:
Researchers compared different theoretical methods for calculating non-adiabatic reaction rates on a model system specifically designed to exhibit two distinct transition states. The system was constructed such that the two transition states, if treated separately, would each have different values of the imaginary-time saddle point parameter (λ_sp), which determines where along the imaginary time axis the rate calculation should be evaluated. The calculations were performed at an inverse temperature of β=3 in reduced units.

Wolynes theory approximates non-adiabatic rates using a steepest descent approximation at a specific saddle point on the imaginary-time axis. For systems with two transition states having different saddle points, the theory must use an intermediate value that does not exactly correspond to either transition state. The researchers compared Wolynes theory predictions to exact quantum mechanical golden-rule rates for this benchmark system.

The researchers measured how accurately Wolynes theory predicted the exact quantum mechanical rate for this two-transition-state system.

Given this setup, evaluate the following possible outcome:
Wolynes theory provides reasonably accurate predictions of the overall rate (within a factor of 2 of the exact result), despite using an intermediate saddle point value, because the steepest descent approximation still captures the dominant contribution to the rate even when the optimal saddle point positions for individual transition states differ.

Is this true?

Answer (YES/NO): NO